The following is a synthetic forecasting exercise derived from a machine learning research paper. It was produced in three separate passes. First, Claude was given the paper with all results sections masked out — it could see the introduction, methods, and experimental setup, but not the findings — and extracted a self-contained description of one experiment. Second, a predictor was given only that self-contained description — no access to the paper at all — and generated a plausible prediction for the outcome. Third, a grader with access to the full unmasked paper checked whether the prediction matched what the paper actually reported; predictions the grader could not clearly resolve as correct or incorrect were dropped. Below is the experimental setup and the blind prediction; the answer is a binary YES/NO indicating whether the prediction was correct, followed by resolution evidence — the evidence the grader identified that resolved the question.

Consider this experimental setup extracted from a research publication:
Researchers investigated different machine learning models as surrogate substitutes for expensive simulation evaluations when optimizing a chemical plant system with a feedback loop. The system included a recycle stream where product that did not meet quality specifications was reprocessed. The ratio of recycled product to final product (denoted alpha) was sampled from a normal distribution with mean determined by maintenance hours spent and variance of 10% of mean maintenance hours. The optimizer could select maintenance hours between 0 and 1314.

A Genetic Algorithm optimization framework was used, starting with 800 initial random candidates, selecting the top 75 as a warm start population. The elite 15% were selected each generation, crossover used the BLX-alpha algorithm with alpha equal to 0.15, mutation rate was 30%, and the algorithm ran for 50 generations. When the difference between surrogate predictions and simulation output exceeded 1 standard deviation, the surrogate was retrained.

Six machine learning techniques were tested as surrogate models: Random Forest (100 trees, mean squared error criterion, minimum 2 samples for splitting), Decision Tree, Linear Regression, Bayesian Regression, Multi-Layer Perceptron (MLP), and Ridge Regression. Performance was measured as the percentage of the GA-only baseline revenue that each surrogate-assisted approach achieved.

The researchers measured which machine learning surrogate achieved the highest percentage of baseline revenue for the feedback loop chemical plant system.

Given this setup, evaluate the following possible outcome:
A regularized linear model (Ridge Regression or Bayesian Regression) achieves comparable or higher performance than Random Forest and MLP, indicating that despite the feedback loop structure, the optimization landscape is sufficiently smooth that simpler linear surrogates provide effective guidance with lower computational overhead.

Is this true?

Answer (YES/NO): NO